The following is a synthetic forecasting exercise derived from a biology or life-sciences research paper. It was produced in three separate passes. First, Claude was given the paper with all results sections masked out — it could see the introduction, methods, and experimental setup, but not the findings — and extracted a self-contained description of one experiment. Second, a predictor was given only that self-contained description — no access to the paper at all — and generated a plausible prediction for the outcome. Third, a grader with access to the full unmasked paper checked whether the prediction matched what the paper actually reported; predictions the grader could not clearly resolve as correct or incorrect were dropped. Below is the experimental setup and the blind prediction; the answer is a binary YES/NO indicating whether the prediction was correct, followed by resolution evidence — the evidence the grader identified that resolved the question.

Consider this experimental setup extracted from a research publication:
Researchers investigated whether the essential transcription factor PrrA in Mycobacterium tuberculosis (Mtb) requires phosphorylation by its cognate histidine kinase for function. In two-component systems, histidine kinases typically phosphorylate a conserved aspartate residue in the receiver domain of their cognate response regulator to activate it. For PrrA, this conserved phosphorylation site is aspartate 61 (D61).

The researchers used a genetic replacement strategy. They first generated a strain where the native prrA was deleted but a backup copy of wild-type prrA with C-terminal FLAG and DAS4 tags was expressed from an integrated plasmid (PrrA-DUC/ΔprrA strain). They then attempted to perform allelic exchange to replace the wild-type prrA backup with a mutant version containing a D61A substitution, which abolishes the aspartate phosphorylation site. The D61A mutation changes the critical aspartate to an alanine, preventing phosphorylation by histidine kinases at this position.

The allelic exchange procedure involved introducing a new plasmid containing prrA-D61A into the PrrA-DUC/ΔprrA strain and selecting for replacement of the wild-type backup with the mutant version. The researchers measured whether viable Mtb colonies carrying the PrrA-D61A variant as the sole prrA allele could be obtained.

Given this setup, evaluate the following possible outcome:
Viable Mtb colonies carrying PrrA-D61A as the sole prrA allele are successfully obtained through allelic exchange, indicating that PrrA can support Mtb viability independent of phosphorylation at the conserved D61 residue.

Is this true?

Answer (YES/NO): NO